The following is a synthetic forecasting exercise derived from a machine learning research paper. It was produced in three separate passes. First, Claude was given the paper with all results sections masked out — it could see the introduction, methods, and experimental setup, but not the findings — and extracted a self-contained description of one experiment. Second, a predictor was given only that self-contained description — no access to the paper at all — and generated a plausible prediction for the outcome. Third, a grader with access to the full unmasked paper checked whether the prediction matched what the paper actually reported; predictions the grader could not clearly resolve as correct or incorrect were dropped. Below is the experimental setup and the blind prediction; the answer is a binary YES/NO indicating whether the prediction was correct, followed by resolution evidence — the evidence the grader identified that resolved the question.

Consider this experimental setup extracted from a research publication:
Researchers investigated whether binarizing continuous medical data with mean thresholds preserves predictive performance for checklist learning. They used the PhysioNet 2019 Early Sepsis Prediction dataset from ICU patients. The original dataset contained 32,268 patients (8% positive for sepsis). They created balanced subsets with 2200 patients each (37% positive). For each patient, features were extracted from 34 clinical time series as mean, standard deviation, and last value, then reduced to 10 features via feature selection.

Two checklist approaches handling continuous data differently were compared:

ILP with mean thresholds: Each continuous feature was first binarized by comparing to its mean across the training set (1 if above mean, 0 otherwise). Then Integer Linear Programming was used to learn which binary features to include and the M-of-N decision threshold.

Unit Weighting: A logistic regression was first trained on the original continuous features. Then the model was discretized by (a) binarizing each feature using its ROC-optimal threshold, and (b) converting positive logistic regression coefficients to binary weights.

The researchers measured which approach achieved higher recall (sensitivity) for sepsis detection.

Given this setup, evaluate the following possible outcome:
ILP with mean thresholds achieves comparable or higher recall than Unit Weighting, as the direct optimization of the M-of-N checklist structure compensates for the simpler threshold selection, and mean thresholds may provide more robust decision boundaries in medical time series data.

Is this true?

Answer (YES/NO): NO